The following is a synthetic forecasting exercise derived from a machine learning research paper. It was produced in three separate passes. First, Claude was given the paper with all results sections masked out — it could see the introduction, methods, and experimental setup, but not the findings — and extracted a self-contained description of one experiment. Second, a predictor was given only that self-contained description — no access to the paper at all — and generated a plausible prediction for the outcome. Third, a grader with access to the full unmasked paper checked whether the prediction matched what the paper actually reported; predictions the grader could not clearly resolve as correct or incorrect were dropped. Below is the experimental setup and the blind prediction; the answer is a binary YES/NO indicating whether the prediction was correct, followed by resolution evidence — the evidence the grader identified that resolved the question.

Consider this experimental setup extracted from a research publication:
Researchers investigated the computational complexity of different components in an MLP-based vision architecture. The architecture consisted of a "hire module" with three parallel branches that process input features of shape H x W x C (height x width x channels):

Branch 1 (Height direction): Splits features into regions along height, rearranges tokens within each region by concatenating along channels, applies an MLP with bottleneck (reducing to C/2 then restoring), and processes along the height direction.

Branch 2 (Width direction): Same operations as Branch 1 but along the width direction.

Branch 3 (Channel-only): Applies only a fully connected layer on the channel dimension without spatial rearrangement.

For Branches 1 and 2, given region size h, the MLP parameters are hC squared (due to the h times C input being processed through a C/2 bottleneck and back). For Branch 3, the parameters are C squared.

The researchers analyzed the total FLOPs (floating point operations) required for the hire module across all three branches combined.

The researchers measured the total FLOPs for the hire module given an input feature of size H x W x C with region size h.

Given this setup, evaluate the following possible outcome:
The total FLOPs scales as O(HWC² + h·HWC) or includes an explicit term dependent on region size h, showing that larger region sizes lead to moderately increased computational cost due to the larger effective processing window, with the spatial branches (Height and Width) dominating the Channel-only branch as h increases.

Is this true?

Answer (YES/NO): NO